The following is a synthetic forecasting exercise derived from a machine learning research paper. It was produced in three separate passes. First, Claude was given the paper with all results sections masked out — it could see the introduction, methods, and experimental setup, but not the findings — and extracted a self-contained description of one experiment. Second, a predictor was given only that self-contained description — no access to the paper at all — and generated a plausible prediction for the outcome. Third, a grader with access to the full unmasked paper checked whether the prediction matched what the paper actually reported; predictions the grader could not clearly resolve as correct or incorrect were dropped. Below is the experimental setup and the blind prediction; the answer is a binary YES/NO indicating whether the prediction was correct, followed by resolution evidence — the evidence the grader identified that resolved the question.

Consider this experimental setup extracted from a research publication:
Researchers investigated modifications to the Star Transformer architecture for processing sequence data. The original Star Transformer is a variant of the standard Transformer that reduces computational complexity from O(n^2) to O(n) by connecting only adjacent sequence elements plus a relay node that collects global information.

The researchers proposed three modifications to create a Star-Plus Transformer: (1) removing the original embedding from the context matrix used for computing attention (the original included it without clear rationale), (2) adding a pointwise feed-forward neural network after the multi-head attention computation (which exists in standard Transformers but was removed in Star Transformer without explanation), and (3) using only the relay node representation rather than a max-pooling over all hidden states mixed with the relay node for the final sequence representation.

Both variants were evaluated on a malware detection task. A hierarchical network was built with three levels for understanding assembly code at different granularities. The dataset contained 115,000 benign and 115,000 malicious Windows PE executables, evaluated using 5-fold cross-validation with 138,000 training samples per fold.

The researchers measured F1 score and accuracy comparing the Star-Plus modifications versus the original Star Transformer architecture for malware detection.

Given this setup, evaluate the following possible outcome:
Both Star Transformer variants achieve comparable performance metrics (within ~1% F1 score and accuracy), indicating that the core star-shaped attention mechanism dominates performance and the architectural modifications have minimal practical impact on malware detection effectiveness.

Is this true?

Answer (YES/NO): NO